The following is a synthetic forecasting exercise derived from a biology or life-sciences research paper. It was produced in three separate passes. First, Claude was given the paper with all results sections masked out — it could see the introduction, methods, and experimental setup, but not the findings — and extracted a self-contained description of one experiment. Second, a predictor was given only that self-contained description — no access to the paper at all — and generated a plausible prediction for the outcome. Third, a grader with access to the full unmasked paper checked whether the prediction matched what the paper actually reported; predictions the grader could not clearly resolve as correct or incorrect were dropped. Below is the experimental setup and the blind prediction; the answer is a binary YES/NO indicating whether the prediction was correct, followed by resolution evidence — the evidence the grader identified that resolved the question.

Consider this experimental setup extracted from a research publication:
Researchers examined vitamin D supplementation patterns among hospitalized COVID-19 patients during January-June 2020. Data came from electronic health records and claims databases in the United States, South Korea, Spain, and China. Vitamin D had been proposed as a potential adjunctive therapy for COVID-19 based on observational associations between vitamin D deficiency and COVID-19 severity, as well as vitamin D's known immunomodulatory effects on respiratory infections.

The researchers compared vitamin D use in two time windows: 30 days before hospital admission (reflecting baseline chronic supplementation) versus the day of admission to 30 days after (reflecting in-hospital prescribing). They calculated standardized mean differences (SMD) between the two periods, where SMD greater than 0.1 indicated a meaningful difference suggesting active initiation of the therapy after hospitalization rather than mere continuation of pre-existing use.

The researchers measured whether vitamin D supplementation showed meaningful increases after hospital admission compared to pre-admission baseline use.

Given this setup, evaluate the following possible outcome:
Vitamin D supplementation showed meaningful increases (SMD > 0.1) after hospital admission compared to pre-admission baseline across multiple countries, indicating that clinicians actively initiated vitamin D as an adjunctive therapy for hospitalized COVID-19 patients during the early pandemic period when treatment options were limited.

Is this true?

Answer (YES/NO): NO